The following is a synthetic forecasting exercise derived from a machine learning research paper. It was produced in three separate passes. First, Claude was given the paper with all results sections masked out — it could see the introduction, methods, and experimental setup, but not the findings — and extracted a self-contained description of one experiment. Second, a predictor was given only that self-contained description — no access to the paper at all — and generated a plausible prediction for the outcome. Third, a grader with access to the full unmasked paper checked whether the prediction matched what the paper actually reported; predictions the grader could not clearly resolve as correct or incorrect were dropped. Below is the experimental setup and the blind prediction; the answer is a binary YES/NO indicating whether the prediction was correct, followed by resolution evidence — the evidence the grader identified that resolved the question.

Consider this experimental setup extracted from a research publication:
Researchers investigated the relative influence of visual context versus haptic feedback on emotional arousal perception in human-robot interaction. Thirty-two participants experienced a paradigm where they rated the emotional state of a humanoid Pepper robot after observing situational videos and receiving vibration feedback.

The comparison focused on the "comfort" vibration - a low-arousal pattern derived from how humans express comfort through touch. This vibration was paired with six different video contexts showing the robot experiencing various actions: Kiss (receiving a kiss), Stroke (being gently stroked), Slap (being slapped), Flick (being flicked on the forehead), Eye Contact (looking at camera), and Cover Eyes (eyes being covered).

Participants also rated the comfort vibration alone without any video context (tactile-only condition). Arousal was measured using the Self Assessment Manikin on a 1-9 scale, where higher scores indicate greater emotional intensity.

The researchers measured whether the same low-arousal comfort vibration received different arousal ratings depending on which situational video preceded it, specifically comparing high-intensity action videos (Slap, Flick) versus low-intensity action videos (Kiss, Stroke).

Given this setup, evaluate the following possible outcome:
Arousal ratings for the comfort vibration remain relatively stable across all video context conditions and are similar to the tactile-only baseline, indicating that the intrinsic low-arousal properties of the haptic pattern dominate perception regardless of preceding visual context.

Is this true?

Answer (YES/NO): YES